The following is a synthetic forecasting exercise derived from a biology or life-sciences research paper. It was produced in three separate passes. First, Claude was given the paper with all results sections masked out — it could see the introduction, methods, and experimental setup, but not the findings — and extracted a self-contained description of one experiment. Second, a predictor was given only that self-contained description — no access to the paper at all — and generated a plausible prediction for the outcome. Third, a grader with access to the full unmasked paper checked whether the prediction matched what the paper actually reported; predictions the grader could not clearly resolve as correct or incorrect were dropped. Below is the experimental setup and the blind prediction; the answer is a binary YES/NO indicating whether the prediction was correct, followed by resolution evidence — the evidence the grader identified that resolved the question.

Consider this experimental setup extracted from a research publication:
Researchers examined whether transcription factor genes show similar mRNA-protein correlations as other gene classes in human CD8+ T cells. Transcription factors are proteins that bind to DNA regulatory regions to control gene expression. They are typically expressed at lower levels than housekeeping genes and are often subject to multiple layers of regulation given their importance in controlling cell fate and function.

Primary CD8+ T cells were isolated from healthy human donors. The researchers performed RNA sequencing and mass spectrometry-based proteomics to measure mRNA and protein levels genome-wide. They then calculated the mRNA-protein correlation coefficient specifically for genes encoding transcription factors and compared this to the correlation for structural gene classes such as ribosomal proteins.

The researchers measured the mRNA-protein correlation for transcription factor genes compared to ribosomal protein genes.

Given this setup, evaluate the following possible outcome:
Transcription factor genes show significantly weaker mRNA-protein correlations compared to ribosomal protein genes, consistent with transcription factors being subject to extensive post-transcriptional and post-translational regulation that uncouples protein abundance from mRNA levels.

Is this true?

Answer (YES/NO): YES